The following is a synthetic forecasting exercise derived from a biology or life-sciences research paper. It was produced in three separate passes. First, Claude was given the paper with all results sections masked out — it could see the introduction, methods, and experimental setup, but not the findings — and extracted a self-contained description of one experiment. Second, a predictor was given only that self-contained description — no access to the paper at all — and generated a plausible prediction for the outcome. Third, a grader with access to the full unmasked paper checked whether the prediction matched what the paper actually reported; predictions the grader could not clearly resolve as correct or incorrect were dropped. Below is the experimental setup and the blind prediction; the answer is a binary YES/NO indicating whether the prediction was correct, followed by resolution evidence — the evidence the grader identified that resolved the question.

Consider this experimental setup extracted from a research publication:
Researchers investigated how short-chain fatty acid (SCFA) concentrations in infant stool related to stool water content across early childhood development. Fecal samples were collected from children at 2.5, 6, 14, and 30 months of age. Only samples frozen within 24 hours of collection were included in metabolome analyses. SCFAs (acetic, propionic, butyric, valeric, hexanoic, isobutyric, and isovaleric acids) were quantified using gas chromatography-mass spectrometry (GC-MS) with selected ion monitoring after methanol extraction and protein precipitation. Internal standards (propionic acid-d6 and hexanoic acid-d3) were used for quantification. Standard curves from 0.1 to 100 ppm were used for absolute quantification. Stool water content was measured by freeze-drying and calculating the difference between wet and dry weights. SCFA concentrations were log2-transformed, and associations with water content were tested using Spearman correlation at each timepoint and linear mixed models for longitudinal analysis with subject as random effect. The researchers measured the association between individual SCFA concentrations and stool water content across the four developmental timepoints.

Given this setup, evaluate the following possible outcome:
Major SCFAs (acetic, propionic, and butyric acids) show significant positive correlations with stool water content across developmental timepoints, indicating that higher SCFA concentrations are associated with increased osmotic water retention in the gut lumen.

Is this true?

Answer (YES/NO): NO